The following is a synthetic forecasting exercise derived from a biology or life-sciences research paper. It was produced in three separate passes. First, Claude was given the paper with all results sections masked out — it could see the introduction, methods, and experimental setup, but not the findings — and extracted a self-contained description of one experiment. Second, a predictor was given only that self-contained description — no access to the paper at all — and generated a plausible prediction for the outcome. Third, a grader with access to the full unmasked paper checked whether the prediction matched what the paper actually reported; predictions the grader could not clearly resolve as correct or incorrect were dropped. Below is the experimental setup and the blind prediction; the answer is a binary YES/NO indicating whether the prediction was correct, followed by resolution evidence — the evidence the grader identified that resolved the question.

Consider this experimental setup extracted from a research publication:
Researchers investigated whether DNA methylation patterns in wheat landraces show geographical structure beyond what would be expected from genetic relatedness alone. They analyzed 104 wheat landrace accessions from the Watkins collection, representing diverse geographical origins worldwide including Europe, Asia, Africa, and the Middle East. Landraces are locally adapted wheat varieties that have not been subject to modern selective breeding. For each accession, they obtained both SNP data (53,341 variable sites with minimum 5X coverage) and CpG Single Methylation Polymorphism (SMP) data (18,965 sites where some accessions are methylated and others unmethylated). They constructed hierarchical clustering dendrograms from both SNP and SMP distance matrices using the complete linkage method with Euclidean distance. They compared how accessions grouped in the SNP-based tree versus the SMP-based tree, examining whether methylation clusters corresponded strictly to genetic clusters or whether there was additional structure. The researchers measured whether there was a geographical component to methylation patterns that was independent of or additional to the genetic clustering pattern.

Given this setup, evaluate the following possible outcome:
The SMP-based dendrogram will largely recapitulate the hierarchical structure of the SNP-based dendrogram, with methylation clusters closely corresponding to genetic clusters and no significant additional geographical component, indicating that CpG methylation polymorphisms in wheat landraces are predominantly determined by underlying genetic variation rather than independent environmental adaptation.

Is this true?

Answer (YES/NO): NO